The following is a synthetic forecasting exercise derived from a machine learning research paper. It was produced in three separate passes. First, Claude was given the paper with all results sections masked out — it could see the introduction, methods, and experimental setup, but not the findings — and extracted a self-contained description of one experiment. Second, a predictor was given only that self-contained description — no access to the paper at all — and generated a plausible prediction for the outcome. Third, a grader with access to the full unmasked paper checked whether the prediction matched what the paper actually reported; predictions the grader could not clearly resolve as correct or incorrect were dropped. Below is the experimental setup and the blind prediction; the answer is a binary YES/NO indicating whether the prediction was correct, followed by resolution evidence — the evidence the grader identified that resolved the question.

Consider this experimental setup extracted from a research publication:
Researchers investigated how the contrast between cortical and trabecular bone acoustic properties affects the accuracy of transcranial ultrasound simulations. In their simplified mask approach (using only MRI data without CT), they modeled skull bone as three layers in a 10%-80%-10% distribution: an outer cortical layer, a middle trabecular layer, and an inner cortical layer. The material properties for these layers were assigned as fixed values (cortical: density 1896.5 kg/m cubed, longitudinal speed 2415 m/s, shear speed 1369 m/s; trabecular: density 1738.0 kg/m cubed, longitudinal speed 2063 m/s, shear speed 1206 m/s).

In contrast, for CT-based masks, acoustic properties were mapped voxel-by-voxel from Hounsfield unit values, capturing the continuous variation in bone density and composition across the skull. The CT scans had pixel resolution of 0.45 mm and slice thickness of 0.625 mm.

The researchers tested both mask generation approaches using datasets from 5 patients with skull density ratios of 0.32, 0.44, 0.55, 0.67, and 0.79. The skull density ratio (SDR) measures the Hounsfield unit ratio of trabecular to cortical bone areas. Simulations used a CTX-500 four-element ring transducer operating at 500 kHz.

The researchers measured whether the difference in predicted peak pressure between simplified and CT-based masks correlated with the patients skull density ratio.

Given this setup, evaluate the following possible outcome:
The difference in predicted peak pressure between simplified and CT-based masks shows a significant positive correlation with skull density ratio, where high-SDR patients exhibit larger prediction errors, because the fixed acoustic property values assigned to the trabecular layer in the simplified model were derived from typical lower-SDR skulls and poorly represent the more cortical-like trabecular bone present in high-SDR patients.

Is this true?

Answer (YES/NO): NO